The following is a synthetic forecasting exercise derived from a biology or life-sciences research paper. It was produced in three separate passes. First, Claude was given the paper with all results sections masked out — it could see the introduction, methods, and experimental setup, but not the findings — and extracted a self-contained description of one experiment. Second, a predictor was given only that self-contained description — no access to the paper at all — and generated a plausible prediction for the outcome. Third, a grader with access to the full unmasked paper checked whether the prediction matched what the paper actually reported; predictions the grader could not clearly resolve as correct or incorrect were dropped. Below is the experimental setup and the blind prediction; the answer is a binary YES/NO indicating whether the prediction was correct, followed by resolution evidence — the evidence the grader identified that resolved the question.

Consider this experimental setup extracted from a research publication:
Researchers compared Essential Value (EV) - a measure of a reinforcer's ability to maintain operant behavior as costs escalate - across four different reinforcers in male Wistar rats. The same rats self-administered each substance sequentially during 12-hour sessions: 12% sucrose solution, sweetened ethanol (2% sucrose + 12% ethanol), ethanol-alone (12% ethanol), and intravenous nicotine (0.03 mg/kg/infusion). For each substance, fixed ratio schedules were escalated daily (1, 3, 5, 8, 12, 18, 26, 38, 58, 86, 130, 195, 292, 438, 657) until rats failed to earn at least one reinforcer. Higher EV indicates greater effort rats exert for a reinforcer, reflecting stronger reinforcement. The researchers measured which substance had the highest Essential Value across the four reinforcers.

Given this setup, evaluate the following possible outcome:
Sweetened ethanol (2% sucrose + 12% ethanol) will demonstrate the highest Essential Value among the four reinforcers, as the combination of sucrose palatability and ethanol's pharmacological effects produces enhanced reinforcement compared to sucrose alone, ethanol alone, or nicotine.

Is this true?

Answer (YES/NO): NO